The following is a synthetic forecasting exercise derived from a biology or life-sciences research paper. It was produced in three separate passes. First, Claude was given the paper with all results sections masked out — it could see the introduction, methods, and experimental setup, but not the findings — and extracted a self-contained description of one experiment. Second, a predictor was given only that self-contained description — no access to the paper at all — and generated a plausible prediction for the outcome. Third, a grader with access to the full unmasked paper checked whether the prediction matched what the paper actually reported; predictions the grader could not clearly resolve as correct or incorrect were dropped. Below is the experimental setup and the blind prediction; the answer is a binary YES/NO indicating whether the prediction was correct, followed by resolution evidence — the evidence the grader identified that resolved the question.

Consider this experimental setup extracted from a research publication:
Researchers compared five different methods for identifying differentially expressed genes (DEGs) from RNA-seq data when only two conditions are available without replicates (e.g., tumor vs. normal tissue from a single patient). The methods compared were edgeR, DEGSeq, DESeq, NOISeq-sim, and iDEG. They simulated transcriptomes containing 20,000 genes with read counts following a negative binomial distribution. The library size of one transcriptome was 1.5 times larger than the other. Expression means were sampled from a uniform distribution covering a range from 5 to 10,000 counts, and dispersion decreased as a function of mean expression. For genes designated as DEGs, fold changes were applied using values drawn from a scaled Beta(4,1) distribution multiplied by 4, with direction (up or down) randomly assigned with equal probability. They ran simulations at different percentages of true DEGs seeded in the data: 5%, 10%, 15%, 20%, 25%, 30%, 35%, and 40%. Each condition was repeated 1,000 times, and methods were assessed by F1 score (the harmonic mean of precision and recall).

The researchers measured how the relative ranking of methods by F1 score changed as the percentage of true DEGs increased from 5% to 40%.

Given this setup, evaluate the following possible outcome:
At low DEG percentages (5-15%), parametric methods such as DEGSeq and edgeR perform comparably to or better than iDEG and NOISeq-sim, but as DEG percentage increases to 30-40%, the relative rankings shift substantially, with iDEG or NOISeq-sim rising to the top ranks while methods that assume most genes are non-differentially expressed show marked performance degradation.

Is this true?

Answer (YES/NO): NO